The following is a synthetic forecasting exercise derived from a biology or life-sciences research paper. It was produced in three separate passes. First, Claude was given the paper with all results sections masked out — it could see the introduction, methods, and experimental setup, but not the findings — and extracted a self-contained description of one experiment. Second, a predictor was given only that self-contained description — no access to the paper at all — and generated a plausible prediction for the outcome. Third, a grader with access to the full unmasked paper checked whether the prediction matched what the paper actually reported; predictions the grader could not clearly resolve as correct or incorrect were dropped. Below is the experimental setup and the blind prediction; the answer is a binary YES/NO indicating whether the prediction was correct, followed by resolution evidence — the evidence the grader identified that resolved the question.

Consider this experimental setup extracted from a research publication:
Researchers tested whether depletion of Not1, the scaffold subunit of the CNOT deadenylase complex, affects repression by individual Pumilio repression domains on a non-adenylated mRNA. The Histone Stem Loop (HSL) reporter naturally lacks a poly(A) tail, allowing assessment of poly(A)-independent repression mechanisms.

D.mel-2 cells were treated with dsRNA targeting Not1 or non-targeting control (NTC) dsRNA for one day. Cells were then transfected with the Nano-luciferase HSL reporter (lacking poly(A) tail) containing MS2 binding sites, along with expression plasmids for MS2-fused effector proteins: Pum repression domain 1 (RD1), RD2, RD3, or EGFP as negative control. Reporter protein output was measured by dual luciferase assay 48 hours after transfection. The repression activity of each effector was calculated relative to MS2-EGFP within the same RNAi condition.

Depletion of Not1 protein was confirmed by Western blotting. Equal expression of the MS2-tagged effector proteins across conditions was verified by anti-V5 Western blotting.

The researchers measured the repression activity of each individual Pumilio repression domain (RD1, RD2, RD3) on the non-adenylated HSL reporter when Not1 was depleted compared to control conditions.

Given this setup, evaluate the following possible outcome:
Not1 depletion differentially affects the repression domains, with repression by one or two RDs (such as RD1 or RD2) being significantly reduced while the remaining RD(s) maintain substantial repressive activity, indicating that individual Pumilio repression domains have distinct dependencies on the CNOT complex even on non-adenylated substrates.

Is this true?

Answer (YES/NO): NO